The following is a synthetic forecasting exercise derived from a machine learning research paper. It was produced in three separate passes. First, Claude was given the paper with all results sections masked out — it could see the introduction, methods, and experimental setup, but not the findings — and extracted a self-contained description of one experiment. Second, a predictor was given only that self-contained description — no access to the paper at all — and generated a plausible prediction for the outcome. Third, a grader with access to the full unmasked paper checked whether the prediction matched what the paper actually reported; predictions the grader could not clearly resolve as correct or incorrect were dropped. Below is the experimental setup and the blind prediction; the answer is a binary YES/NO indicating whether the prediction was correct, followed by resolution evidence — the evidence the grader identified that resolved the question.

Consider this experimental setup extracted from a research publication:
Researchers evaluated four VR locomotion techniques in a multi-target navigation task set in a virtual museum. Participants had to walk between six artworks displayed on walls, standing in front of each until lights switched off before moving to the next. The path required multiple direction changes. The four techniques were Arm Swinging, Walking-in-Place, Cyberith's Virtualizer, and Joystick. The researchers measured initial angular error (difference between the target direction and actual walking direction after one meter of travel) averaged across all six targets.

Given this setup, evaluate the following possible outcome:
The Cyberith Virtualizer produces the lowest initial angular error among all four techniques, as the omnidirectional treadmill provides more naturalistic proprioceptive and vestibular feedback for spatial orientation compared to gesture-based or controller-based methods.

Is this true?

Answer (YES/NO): NO